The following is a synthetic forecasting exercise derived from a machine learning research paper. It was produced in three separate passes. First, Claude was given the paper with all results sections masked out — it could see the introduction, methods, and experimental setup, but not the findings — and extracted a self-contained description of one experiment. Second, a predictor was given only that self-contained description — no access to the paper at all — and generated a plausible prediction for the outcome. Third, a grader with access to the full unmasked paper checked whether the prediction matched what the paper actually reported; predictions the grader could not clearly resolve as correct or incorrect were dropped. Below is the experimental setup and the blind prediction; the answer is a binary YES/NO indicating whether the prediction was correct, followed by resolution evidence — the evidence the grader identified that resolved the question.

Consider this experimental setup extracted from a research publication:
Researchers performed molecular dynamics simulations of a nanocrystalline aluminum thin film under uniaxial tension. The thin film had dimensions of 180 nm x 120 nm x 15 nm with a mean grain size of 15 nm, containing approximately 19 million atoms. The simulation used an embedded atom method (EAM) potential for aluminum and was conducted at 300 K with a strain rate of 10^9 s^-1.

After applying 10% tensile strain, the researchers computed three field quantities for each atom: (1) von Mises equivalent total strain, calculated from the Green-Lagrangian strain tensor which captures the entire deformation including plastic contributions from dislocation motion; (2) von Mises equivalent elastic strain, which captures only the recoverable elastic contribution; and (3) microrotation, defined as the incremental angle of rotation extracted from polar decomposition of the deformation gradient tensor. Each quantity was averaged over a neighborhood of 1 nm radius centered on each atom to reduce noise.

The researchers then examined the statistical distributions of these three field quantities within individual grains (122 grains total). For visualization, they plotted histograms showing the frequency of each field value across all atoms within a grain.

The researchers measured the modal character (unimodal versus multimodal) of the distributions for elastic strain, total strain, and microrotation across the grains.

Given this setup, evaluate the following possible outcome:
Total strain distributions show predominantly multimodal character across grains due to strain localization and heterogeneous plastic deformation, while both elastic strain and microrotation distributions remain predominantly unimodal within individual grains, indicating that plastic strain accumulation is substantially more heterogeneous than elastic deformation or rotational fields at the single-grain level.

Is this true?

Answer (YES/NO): NO